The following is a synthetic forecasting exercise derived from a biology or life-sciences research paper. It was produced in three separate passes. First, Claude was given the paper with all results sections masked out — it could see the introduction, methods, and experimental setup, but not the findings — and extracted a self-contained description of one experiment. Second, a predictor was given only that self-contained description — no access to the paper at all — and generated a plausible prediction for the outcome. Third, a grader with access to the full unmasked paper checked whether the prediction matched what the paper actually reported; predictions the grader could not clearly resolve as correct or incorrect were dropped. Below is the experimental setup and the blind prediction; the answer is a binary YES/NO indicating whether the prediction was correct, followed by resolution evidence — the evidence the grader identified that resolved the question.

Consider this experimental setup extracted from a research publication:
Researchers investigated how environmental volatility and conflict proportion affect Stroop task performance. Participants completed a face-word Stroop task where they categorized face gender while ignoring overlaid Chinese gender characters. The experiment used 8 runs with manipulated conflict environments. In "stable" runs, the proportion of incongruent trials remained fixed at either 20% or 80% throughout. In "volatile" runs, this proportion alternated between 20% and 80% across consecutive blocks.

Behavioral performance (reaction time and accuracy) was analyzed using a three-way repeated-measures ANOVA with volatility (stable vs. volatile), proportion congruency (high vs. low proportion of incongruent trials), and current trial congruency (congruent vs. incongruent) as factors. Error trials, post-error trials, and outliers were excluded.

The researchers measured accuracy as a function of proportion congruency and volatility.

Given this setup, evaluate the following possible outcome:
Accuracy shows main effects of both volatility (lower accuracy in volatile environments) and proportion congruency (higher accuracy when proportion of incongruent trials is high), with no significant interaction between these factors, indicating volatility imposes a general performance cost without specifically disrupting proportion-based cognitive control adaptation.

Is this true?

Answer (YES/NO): NO